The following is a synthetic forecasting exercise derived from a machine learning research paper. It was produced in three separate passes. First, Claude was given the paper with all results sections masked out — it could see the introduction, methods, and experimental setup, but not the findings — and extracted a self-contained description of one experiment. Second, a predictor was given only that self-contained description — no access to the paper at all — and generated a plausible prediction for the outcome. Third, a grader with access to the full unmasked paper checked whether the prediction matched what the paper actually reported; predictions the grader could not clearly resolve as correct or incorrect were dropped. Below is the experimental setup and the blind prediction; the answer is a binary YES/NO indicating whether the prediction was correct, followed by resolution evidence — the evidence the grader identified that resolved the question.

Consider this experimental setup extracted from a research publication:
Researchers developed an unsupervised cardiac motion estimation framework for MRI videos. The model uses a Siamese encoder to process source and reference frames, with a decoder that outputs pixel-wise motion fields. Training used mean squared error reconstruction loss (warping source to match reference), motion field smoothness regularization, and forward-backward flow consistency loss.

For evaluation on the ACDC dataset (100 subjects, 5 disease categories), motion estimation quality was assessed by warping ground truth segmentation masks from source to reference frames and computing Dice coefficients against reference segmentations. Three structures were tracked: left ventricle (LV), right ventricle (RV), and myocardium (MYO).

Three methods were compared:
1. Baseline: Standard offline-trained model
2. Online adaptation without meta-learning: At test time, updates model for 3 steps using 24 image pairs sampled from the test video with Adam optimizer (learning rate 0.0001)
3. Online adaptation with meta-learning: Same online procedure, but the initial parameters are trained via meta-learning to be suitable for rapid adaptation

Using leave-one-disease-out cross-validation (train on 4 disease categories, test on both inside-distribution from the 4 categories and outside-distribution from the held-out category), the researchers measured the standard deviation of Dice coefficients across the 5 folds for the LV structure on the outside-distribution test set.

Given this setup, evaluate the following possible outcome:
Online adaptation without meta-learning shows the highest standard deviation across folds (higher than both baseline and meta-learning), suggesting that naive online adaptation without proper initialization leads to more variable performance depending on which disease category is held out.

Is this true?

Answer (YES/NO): NO